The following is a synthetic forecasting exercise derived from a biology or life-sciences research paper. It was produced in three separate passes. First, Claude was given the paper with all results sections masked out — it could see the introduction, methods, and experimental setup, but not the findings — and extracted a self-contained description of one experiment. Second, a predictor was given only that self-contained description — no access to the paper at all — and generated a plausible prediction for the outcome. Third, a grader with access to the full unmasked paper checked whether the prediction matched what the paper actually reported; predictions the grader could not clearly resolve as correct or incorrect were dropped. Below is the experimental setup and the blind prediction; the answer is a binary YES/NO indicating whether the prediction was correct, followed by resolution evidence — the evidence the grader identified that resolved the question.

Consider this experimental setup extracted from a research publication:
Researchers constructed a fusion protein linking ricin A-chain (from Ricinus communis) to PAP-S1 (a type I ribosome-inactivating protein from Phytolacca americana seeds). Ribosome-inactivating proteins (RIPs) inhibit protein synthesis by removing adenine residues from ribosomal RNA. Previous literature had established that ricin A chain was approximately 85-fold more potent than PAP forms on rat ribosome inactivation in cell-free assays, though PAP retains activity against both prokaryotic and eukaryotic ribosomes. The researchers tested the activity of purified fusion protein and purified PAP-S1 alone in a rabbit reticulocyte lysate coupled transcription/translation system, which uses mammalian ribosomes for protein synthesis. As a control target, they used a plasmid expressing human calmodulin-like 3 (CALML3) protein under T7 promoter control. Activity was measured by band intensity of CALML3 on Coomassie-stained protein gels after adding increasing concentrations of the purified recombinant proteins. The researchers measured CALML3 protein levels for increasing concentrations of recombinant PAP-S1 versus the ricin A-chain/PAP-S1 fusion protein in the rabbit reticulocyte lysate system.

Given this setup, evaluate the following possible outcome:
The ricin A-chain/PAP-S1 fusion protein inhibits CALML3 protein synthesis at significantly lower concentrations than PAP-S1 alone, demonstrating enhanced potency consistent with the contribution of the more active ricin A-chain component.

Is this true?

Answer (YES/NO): NO